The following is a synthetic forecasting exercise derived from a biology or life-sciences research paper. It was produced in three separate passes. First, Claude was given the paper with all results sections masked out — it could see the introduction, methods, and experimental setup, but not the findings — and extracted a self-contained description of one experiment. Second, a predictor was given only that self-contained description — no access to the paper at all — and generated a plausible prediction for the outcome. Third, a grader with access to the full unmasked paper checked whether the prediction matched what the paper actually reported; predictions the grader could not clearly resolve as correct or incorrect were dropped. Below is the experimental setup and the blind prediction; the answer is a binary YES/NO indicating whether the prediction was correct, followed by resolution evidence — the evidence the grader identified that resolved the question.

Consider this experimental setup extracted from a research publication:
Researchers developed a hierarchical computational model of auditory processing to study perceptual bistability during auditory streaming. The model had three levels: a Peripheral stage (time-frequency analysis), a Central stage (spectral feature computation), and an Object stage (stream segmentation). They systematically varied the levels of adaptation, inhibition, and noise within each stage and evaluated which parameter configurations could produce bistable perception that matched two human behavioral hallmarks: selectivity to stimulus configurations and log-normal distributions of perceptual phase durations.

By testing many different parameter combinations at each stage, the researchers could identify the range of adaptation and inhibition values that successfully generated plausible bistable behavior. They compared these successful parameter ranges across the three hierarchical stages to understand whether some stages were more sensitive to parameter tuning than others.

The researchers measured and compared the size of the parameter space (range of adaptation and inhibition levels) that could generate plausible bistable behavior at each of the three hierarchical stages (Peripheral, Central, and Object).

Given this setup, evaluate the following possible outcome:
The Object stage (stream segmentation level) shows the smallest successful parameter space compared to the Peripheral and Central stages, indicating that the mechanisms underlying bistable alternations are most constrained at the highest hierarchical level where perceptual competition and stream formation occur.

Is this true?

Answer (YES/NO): NO